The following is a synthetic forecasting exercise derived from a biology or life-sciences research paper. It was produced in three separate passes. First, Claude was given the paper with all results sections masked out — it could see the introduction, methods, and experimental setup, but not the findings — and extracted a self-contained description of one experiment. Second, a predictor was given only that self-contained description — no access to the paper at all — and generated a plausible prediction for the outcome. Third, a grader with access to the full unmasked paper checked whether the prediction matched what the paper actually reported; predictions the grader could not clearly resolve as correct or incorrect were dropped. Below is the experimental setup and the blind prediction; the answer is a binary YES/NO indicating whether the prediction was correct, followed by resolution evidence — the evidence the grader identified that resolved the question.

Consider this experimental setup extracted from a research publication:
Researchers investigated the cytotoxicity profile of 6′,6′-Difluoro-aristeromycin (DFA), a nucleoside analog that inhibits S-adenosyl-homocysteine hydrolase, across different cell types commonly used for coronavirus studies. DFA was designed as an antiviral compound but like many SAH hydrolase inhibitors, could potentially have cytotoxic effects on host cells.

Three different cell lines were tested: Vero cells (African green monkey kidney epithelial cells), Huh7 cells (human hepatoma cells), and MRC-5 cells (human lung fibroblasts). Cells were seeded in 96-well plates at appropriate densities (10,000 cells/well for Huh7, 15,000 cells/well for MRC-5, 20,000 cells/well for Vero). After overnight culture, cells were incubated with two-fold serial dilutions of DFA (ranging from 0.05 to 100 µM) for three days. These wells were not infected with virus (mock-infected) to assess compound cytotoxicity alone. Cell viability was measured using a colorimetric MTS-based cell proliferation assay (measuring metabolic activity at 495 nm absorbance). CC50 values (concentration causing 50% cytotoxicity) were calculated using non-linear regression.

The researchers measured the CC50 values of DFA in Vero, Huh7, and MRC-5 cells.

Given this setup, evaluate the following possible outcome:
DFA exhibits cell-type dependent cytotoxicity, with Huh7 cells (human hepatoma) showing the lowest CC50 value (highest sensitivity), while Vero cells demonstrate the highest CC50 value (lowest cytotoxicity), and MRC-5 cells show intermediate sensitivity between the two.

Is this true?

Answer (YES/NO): NO